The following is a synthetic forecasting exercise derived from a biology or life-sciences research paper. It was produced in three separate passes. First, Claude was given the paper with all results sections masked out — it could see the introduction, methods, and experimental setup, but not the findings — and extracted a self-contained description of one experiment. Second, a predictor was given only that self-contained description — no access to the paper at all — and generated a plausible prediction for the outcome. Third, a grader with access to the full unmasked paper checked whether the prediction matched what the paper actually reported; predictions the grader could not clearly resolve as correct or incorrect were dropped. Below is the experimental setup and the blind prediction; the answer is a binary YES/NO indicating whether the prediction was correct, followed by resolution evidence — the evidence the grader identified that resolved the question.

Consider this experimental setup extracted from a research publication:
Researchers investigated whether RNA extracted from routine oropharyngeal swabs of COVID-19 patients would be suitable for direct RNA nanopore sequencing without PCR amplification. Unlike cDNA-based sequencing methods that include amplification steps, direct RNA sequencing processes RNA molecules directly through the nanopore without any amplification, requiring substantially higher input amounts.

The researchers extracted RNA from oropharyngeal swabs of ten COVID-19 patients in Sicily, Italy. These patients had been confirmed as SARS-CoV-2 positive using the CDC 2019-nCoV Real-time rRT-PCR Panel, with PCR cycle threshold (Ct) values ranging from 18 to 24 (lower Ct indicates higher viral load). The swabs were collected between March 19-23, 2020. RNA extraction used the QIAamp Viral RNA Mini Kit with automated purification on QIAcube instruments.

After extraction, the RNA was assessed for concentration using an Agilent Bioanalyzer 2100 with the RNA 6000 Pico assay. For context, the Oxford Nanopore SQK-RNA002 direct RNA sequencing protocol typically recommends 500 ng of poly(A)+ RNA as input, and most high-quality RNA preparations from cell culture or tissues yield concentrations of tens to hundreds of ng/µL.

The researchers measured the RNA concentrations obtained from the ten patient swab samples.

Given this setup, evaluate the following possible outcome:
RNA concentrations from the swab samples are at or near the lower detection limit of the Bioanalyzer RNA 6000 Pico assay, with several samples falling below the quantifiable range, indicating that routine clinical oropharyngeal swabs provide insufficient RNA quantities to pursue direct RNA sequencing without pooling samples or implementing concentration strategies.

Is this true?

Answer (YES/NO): NO